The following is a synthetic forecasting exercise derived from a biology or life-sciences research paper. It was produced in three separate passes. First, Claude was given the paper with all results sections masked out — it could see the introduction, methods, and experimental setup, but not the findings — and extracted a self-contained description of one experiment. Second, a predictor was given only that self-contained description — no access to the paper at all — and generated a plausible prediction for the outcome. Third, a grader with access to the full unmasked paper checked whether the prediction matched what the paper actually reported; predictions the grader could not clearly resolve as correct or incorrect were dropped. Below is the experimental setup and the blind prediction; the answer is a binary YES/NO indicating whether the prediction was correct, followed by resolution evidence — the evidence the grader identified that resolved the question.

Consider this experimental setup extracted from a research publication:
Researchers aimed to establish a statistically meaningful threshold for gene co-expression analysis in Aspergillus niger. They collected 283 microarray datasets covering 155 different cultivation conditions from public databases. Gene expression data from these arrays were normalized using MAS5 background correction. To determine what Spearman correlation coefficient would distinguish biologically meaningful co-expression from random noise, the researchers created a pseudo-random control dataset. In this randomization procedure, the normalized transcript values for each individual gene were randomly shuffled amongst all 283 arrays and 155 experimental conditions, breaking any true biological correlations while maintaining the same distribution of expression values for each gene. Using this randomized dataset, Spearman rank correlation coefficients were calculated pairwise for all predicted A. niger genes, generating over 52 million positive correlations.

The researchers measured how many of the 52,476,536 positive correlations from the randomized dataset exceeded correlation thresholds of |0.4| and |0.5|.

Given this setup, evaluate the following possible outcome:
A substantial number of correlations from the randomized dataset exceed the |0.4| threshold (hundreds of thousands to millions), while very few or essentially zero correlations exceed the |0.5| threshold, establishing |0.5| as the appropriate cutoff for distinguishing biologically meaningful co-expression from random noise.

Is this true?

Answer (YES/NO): NO